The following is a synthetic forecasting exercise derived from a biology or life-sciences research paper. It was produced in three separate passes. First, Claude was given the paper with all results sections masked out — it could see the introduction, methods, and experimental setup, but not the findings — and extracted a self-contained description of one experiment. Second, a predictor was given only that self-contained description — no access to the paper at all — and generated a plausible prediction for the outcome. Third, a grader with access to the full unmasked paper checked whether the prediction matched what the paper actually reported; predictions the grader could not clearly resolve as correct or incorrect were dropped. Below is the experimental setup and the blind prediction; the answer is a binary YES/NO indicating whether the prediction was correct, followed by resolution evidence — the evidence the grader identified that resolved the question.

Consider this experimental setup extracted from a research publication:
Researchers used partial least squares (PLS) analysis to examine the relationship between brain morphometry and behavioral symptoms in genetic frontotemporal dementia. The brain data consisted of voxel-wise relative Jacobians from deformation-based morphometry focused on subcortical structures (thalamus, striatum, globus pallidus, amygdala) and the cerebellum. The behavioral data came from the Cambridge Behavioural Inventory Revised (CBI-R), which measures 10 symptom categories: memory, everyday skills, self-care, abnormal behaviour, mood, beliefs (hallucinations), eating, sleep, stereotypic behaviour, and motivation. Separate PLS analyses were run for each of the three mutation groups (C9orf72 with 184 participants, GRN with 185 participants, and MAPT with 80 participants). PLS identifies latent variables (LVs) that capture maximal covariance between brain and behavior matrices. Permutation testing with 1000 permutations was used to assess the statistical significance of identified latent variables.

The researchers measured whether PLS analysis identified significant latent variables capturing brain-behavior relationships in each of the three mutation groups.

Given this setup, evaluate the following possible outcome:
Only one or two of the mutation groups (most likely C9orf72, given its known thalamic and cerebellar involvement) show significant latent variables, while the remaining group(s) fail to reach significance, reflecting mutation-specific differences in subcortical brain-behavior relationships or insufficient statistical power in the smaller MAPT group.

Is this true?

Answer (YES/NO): NO